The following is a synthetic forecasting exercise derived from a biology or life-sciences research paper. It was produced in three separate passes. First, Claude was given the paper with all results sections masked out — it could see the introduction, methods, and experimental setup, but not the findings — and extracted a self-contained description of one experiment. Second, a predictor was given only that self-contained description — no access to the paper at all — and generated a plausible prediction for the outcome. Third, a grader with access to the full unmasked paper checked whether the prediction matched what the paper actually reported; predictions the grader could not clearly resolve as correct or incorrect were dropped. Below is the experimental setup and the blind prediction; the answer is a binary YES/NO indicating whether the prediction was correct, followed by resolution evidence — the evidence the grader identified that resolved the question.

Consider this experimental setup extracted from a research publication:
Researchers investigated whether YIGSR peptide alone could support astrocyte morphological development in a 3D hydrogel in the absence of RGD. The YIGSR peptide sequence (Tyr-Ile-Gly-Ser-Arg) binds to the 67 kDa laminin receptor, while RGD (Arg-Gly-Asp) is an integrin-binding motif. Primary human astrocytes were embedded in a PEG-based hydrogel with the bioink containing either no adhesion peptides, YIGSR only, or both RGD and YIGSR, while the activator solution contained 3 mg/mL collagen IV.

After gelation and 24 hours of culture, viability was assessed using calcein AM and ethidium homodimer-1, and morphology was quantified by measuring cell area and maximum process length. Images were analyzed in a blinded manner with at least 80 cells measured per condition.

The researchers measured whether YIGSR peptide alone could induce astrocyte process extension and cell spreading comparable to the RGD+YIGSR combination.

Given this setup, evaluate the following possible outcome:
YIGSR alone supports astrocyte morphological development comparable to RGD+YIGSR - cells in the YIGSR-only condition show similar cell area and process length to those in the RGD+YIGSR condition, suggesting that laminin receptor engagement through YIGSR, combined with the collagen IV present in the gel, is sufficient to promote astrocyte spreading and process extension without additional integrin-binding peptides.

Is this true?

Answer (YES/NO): NO